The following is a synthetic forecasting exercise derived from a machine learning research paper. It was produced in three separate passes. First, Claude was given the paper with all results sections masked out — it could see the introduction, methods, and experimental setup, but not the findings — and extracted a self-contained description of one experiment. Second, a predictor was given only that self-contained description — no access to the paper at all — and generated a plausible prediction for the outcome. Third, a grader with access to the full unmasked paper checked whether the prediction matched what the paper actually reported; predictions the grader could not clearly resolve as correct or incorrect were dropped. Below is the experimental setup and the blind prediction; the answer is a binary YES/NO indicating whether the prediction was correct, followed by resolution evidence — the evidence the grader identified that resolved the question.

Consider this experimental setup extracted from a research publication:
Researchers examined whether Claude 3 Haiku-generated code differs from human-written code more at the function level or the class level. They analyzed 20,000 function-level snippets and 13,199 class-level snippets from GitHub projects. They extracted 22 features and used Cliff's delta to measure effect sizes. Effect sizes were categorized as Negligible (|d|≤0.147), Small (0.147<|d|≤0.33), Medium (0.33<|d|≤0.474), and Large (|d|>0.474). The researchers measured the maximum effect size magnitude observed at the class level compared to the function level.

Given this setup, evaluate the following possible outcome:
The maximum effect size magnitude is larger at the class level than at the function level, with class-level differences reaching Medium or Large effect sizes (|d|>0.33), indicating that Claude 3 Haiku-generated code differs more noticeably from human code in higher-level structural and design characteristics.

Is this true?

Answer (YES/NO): NO